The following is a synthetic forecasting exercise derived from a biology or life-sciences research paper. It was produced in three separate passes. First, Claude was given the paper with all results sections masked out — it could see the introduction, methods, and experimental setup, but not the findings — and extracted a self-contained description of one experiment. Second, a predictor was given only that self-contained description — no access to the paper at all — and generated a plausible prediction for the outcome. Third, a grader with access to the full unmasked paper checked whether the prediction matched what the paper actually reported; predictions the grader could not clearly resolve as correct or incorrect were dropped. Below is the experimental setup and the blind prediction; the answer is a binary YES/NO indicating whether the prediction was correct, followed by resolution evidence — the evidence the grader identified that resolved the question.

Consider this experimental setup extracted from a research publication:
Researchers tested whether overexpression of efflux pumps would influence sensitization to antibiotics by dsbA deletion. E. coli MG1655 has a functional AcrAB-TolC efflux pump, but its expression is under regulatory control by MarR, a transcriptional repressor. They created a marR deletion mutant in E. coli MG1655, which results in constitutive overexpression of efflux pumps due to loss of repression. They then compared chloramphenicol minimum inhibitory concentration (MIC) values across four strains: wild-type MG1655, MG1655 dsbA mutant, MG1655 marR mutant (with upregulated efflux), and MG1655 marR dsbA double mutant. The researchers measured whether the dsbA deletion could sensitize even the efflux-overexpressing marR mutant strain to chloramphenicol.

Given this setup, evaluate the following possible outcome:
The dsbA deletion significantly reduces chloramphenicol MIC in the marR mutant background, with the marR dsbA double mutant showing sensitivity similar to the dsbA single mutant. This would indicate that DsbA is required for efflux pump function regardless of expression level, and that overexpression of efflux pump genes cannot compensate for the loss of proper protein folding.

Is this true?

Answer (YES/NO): NO